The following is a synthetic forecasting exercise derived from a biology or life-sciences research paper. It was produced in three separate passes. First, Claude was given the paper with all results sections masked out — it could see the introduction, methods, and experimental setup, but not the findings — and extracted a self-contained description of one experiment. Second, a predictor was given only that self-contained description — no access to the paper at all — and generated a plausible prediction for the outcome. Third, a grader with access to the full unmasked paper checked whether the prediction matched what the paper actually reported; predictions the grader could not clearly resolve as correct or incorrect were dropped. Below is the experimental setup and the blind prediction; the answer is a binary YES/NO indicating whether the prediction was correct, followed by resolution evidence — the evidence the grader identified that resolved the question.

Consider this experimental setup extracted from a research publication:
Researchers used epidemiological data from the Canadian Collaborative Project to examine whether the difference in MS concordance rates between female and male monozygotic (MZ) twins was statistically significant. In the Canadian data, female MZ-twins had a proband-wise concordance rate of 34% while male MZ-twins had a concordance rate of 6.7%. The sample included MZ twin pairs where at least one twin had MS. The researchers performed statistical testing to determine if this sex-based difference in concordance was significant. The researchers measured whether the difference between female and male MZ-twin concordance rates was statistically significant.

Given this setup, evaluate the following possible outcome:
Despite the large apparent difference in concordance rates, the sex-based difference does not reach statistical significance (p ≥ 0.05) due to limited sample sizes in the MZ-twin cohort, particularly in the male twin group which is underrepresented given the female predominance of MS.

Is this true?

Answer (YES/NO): NO